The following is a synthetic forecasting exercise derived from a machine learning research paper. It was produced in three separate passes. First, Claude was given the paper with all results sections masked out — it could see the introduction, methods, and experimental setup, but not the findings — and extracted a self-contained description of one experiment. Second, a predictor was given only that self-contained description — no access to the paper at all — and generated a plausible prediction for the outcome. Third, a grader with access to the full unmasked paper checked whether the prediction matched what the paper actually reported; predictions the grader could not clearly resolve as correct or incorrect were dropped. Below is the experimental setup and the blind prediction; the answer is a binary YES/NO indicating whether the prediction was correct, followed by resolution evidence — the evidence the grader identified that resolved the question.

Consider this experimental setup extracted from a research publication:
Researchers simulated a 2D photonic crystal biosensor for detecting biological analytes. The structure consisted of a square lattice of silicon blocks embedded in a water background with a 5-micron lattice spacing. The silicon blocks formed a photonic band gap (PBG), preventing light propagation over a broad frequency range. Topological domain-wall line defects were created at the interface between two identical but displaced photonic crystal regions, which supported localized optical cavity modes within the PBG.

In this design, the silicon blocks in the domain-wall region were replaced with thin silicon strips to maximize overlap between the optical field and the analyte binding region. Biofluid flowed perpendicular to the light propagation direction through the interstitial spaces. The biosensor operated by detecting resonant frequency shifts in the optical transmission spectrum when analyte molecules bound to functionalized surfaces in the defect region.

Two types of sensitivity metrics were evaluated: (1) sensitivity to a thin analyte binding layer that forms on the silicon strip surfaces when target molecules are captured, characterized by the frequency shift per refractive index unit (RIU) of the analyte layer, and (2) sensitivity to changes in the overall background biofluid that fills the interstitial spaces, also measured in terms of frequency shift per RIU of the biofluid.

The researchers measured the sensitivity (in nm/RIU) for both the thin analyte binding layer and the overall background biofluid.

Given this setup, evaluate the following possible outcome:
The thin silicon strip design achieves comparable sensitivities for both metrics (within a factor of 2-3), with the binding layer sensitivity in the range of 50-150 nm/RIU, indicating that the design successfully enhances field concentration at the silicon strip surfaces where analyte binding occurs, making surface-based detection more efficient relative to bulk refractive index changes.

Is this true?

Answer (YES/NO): NO